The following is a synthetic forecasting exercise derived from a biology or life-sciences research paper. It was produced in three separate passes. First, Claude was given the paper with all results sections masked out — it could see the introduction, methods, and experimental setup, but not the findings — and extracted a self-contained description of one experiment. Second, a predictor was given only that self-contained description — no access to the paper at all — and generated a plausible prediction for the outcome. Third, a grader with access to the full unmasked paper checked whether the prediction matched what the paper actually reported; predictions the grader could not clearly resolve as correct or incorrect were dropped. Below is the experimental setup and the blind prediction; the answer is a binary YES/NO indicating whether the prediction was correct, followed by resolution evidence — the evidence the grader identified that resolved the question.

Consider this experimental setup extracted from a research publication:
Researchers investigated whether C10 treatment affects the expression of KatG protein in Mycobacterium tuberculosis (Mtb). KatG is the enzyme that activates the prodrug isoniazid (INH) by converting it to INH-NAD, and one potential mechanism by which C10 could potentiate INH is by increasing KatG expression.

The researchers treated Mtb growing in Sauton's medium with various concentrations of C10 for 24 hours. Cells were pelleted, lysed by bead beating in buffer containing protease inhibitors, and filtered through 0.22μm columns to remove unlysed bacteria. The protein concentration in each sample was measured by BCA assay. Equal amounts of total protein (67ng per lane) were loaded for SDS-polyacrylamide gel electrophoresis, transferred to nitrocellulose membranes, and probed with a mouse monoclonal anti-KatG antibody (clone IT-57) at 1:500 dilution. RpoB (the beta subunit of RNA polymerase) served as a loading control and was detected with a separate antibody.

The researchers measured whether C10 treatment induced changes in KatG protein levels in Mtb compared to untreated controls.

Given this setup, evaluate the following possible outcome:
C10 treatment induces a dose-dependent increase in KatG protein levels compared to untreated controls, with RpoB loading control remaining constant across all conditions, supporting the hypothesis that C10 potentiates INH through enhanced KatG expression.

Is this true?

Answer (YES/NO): NO